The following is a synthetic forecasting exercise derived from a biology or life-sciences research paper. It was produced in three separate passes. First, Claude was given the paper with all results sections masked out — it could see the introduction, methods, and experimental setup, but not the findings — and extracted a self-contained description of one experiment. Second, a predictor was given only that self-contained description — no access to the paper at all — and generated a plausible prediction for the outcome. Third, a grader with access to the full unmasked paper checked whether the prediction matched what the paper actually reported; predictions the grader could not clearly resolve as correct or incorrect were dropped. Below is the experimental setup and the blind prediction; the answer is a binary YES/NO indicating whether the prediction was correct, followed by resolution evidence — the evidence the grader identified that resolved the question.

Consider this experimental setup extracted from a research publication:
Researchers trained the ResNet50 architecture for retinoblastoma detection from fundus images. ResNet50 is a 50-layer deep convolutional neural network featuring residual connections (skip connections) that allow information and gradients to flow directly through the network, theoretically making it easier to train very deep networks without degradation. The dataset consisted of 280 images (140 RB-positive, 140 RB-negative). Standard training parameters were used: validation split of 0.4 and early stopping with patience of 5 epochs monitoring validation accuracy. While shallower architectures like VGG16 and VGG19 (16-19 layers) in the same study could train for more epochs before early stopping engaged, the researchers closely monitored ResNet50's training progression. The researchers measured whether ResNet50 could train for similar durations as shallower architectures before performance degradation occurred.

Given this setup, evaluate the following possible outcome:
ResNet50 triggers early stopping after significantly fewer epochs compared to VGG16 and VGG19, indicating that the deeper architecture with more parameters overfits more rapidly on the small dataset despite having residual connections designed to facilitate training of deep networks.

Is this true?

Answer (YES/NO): NO